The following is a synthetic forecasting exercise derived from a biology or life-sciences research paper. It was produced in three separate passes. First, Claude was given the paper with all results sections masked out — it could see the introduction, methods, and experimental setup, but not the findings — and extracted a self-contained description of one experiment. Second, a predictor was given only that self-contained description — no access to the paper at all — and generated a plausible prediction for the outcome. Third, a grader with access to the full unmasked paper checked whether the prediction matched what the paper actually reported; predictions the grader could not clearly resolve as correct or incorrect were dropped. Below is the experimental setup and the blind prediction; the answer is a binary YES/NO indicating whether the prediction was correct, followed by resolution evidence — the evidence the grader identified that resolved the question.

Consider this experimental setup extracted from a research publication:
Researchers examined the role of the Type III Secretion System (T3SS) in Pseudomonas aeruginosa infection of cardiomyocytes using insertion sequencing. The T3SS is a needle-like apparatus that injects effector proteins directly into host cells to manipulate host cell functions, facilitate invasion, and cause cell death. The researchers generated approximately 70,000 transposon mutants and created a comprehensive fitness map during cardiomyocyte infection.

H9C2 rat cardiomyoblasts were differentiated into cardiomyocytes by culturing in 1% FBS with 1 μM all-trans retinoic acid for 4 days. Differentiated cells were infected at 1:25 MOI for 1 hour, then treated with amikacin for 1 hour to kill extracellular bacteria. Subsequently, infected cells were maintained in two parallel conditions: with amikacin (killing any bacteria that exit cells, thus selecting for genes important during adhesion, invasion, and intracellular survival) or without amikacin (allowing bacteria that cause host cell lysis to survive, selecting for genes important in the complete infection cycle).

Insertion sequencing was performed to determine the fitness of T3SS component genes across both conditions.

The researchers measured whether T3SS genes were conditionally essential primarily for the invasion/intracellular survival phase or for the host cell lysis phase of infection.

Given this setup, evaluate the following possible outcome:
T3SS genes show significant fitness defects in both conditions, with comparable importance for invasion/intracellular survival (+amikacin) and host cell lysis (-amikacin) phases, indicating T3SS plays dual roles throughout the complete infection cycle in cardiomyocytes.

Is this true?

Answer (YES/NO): NO